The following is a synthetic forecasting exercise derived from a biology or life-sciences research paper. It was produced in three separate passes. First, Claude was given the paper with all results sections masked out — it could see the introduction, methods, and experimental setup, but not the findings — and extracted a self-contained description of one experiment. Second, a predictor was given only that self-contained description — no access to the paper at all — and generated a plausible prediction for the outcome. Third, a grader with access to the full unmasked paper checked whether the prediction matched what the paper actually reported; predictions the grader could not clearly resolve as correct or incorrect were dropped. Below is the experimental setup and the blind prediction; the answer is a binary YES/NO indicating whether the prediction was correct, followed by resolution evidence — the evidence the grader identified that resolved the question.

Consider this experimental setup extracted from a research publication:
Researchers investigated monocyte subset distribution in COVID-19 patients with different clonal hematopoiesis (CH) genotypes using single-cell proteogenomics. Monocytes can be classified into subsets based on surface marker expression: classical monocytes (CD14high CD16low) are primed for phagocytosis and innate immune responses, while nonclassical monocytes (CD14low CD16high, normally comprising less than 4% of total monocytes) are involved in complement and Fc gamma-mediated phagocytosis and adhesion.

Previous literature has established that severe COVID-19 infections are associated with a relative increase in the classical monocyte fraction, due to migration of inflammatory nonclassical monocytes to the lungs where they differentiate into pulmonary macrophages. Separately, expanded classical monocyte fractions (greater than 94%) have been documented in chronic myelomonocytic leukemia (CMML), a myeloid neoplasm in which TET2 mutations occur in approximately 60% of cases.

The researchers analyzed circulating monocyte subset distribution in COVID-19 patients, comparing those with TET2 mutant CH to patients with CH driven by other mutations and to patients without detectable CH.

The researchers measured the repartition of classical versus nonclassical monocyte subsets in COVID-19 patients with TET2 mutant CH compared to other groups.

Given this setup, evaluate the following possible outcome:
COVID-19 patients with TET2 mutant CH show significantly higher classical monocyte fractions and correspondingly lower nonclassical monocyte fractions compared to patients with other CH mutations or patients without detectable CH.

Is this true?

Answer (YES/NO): YES